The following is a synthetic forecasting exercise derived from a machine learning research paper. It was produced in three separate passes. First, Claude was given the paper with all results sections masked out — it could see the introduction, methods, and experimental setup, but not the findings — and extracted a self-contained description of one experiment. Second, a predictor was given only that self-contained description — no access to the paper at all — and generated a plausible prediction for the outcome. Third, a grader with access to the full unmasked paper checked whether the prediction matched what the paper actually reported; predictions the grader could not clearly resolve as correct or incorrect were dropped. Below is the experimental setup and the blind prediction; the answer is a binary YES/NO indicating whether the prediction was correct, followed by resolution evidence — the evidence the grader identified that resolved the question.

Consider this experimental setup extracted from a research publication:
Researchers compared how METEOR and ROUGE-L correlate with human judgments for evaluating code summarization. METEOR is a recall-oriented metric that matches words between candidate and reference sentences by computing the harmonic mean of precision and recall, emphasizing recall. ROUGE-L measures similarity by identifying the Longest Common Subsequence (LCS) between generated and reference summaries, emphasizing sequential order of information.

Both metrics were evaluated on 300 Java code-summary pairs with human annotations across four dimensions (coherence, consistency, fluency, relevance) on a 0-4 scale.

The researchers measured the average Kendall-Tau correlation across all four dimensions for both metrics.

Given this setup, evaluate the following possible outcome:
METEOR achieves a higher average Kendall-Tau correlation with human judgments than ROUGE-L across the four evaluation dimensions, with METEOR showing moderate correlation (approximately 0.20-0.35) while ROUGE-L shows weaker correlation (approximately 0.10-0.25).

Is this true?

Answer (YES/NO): NO